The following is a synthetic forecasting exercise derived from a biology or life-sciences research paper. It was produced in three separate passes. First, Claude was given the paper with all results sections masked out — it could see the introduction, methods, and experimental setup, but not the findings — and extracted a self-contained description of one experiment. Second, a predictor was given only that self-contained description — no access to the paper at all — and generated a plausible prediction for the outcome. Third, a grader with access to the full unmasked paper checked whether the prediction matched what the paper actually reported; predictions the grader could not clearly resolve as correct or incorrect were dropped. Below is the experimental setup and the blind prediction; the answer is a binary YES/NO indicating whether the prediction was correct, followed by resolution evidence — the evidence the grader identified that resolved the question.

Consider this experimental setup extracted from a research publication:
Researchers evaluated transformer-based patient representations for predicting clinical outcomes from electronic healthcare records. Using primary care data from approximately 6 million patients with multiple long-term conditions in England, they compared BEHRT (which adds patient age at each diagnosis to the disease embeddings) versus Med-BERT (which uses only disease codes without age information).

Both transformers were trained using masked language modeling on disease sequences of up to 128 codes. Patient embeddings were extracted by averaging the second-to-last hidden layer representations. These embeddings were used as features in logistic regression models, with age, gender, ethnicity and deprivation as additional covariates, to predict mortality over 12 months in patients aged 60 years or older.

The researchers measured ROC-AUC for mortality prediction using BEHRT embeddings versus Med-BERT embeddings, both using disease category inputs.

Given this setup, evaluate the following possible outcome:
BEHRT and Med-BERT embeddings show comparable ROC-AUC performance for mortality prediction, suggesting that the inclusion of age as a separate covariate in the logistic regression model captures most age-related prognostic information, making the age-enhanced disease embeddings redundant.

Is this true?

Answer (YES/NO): NO